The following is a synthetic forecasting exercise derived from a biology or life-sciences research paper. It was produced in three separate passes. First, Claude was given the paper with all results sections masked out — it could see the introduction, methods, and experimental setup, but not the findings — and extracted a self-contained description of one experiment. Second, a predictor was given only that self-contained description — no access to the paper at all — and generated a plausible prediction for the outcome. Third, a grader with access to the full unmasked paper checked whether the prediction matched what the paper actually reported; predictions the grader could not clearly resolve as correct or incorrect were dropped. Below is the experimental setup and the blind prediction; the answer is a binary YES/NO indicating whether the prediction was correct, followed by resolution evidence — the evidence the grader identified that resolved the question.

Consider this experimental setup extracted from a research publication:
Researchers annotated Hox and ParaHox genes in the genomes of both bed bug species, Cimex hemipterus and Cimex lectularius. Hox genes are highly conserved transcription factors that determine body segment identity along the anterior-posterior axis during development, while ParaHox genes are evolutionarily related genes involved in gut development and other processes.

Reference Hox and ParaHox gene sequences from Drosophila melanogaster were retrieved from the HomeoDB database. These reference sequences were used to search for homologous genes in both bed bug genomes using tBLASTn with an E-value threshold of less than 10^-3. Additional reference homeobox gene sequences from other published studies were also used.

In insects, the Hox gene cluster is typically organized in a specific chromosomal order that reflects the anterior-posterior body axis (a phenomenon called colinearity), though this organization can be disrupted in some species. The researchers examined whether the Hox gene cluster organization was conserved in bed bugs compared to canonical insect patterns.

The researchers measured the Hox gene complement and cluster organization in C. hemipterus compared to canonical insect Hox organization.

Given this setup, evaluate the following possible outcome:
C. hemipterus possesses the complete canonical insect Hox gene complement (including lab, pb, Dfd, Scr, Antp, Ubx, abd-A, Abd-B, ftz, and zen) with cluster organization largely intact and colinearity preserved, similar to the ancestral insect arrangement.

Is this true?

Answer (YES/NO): YES